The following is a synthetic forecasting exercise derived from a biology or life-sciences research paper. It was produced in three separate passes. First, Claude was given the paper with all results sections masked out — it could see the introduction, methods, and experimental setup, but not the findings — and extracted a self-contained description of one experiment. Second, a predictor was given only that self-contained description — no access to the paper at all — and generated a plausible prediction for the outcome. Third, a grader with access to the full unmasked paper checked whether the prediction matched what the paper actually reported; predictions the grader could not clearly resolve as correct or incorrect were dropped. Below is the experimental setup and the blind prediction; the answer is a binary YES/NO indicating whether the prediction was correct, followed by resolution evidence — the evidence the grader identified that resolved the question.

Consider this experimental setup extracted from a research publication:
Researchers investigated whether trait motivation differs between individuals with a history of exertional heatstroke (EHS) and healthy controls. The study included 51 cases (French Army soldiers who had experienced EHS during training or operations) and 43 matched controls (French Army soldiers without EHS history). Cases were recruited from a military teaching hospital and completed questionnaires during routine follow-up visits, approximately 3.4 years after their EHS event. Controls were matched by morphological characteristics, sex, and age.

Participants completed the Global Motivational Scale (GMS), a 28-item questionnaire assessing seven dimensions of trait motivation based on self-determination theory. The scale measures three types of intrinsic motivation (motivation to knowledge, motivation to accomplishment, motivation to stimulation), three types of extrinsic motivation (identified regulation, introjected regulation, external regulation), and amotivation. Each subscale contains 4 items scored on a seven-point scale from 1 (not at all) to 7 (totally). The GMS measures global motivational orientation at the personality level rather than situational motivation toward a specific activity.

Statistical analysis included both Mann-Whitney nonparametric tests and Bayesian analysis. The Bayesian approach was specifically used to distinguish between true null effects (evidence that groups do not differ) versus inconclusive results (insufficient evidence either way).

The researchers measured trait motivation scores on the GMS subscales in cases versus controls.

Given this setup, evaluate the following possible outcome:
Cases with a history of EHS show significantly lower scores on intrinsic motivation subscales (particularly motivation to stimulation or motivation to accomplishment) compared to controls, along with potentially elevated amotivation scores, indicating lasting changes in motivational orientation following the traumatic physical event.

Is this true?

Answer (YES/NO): NO